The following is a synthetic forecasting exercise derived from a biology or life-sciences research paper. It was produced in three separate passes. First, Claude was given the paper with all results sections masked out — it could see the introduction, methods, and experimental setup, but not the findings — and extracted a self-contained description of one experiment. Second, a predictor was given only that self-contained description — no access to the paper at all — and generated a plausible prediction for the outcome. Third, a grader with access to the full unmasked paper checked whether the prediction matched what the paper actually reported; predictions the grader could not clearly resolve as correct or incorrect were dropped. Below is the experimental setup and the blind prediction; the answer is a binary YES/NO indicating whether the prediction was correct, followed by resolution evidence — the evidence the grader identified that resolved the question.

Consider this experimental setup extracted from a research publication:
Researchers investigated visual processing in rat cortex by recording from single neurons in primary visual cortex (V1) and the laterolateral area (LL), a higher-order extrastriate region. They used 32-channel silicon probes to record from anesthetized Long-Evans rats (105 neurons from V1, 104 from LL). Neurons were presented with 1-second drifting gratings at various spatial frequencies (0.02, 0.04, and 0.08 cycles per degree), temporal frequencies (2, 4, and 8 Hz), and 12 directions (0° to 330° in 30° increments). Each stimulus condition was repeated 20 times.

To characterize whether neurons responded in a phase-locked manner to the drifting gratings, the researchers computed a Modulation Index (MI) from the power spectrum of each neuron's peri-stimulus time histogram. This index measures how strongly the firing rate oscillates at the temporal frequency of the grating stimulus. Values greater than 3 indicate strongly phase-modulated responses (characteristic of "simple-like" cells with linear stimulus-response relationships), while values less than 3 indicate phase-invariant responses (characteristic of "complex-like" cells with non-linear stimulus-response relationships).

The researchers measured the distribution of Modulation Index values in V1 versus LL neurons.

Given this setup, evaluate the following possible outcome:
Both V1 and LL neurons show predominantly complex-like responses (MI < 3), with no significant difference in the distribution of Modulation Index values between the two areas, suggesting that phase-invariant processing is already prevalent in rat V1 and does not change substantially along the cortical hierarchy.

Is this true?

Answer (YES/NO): NO